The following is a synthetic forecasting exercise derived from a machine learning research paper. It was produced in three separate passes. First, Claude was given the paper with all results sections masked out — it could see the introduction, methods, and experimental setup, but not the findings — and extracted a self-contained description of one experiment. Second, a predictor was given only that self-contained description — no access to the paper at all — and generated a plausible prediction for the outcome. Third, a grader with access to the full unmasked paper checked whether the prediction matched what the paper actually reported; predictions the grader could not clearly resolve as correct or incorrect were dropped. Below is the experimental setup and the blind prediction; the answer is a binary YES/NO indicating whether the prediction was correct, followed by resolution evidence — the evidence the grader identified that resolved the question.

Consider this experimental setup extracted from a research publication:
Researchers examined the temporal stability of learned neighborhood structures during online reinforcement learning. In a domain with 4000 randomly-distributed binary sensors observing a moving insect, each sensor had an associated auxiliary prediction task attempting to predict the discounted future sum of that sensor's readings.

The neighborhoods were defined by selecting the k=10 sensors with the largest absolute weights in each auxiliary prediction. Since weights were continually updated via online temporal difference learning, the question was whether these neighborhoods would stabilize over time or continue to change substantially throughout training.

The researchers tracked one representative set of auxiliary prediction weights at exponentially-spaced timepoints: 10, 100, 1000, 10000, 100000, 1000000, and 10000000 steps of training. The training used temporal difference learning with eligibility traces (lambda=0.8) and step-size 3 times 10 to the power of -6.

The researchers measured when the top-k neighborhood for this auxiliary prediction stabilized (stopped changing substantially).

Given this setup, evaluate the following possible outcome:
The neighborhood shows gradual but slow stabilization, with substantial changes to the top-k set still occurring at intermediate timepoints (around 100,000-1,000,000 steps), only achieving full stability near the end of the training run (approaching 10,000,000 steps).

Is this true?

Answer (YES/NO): NO